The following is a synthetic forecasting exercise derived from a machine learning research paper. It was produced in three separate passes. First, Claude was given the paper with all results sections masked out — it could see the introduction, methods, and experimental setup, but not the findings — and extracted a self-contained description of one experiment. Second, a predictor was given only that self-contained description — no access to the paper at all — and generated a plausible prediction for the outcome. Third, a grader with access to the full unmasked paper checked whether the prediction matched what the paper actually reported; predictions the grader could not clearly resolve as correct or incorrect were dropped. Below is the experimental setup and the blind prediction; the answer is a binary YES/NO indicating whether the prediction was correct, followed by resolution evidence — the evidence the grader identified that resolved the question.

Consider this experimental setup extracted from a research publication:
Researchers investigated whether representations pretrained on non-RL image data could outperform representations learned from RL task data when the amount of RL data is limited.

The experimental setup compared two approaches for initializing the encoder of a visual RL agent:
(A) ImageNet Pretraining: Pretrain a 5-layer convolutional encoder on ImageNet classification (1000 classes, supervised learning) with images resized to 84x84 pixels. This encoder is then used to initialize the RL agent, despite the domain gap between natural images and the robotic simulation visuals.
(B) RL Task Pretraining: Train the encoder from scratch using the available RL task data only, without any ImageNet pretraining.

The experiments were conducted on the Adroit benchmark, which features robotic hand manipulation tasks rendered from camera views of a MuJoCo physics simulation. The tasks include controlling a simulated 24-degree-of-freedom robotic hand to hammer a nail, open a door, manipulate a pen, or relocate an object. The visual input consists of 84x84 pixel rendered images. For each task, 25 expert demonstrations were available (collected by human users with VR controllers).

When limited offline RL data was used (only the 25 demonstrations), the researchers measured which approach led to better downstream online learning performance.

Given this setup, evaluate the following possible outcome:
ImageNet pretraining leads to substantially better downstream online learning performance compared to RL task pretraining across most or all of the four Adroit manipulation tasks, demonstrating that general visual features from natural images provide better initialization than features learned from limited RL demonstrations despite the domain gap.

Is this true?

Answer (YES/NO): YES